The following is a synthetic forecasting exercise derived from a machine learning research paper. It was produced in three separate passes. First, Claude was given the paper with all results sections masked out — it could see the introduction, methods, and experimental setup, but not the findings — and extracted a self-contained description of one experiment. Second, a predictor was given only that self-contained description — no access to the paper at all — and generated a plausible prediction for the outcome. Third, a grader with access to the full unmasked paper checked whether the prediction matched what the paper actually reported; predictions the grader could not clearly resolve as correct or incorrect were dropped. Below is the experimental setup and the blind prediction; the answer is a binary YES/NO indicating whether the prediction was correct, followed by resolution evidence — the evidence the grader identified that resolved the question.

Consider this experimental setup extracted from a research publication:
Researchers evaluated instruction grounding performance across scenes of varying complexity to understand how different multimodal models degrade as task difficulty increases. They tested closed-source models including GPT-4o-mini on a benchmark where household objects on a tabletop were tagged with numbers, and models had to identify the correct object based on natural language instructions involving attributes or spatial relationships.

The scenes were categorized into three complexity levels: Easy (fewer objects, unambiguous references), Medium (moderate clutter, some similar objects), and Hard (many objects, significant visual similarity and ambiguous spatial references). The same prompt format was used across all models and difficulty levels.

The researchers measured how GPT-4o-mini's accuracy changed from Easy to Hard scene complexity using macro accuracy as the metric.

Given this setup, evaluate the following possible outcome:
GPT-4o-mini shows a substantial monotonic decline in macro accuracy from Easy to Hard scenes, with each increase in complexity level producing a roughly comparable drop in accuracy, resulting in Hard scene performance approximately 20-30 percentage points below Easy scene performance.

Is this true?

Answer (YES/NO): NO